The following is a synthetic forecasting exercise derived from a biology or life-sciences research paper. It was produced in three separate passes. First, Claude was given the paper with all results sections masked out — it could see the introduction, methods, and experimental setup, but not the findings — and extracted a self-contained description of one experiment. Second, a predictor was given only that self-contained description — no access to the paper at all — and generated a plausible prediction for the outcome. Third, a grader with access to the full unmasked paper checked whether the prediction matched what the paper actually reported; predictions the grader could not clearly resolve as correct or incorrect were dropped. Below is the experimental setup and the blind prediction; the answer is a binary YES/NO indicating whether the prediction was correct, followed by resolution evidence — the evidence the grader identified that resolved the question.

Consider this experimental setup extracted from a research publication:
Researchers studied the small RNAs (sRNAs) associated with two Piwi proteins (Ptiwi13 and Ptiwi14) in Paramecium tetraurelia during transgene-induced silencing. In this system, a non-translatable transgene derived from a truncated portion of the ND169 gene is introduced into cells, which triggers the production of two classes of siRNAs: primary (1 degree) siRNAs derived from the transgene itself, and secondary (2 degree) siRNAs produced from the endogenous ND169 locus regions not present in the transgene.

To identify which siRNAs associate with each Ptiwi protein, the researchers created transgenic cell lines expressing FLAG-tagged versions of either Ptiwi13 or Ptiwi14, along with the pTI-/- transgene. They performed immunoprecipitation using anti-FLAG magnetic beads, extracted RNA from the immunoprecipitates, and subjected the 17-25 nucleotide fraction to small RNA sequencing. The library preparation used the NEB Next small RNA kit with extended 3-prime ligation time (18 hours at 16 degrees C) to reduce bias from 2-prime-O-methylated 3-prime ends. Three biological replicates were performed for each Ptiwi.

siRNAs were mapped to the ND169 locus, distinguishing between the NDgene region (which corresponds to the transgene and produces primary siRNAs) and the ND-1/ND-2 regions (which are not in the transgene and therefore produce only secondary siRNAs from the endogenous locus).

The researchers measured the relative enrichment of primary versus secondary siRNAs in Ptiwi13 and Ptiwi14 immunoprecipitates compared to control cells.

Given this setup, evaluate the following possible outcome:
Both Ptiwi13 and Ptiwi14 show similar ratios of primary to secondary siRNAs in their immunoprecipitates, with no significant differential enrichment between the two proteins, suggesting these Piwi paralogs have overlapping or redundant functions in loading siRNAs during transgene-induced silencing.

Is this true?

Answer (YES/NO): NO